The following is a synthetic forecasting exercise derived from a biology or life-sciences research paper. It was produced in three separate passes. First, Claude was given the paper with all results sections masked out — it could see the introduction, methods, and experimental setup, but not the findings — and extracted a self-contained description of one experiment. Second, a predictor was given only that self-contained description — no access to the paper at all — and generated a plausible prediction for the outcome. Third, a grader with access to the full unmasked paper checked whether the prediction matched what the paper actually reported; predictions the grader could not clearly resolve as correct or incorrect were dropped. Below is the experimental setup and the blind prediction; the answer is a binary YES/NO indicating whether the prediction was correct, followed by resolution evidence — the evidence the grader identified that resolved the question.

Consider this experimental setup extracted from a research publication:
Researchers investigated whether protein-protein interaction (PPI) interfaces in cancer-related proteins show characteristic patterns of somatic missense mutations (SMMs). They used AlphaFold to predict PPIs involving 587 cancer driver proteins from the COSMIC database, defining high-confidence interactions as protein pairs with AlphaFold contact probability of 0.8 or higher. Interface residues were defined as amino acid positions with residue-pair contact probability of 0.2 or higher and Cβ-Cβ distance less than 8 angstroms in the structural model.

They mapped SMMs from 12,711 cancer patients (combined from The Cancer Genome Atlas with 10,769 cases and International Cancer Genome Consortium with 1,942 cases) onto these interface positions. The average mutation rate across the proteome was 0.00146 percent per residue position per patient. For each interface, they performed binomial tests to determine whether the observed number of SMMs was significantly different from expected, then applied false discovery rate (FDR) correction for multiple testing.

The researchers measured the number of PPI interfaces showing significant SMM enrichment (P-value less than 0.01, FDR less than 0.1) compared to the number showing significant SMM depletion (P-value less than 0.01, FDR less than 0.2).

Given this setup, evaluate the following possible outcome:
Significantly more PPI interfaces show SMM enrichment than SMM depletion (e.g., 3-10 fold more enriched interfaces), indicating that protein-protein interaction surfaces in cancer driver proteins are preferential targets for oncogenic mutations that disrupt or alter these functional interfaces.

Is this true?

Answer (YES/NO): NO